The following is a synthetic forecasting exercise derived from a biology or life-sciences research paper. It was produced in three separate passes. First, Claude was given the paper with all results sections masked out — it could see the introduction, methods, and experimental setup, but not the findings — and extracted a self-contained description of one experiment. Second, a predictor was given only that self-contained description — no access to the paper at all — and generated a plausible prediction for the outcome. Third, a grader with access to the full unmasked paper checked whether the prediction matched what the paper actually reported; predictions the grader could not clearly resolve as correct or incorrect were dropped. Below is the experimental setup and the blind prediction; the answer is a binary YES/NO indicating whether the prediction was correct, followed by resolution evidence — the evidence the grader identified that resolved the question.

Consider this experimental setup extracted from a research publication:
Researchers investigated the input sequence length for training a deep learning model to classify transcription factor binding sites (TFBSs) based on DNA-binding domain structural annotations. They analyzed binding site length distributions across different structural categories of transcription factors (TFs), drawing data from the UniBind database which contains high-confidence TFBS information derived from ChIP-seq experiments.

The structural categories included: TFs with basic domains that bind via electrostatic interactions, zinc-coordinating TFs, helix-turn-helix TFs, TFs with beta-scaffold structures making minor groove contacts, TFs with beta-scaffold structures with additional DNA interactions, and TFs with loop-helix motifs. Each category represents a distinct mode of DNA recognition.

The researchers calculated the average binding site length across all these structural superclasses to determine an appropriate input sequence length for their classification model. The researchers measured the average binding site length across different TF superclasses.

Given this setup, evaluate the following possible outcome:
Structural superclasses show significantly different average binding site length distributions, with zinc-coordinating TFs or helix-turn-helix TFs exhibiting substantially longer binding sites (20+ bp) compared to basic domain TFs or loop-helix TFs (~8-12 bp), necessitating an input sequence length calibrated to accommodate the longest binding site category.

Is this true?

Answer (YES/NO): NO